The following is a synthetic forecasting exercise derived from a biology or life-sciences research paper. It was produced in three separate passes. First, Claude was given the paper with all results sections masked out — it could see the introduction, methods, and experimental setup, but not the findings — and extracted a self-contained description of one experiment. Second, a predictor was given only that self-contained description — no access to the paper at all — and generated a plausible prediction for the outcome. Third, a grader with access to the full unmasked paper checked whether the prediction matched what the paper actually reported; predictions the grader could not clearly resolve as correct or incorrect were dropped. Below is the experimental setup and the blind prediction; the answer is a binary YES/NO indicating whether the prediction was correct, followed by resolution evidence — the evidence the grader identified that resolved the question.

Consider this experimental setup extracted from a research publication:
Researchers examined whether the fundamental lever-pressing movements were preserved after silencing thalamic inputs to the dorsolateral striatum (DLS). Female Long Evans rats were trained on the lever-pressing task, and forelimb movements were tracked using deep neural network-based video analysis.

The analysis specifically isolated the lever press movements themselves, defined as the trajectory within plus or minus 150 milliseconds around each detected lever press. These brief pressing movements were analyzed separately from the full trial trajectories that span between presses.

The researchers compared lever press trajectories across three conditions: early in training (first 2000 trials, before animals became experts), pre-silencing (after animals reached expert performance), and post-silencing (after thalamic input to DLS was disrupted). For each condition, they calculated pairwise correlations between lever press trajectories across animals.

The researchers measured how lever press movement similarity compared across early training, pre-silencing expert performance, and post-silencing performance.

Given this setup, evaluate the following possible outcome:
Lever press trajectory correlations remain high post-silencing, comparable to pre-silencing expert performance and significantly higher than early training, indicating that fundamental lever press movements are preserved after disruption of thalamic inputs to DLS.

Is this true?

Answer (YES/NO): NO